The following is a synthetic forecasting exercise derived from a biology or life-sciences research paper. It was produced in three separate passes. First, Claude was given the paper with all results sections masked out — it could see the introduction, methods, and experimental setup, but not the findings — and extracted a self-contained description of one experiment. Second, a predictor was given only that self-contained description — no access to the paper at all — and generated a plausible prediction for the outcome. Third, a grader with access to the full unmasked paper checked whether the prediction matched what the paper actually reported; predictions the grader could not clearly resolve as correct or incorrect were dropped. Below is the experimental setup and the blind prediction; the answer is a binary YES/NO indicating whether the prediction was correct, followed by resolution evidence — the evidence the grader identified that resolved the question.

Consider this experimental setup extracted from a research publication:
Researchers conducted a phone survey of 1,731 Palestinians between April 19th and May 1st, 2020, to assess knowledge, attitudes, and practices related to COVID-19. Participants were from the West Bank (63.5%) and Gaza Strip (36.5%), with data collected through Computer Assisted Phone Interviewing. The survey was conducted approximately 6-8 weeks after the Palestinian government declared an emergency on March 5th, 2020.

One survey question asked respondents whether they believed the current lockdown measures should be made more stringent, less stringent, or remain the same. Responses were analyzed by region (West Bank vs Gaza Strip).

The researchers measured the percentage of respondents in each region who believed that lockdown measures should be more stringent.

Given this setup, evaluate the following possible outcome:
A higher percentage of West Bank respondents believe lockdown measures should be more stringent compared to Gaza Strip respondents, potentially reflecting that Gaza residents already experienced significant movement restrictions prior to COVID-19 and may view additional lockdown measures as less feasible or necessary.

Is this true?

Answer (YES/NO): NO